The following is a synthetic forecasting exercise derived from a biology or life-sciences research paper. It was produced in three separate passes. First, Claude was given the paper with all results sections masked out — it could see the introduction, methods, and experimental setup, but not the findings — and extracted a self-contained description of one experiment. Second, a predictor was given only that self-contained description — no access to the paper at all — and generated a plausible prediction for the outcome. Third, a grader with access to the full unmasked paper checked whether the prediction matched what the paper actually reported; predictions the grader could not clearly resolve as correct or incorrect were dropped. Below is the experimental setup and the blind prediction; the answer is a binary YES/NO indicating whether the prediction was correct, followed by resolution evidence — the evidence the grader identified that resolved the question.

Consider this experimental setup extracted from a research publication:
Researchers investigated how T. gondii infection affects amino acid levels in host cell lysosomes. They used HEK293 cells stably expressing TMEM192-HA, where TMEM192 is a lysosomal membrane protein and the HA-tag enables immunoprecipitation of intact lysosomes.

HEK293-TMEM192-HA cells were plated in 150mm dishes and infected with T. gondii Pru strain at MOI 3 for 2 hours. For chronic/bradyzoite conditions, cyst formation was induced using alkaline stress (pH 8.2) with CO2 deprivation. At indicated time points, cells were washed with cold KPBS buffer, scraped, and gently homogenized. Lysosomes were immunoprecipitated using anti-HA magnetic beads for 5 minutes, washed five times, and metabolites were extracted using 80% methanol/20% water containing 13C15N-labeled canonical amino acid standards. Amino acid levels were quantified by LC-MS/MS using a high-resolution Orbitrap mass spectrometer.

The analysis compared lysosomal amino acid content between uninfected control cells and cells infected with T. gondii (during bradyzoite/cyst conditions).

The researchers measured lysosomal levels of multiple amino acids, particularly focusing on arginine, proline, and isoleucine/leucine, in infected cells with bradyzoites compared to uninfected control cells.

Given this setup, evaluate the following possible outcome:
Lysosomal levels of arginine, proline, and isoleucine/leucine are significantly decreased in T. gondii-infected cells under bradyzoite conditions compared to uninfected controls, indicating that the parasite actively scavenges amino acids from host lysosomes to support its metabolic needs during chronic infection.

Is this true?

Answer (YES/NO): NO